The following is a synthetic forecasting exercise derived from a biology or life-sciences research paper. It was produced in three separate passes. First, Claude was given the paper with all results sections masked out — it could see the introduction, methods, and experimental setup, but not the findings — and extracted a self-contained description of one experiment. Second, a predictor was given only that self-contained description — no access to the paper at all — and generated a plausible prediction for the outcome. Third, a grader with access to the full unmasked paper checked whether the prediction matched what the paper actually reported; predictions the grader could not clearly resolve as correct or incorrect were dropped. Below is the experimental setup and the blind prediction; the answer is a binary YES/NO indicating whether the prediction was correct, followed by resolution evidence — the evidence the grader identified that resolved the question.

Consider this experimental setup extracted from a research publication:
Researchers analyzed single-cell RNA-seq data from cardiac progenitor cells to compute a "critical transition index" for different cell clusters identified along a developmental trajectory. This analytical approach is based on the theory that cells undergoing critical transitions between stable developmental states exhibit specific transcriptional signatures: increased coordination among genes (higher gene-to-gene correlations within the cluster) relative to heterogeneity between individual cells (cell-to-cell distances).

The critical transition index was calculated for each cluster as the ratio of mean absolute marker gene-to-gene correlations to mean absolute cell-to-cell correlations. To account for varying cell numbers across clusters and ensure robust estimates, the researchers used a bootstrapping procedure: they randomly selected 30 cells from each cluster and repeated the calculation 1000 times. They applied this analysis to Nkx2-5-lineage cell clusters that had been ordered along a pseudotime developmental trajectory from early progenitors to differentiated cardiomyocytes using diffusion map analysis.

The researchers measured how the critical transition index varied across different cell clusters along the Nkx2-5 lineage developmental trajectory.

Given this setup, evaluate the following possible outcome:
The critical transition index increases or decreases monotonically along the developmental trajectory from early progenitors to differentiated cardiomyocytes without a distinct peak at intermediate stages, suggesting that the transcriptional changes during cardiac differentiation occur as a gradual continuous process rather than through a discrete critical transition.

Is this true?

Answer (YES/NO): NO